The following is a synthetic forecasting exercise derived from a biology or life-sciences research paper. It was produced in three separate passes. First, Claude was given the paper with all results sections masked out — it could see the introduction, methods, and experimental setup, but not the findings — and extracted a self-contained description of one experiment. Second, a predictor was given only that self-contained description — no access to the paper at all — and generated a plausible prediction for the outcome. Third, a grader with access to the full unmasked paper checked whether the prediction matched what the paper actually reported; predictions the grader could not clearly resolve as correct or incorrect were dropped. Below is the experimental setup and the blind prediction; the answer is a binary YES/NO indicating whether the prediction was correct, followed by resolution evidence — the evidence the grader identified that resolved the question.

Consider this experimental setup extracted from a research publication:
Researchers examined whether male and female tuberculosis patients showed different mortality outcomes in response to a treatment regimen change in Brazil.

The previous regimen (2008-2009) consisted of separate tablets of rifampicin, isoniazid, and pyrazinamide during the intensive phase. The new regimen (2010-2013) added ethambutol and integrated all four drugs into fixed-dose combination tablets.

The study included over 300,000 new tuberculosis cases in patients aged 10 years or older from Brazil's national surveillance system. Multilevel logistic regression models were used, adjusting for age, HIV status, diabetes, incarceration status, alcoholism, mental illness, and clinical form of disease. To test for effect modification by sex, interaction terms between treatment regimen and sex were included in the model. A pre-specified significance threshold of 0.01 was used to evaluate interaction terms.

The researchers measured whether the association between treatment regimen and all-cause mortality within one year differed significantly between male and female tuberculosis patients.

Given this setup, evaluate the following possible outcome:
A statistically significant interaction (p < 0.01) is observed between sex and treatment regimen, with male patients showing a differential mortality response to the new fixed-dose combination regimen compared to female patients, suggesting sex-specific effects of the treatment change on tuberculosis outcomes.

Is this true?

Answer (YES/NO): NO